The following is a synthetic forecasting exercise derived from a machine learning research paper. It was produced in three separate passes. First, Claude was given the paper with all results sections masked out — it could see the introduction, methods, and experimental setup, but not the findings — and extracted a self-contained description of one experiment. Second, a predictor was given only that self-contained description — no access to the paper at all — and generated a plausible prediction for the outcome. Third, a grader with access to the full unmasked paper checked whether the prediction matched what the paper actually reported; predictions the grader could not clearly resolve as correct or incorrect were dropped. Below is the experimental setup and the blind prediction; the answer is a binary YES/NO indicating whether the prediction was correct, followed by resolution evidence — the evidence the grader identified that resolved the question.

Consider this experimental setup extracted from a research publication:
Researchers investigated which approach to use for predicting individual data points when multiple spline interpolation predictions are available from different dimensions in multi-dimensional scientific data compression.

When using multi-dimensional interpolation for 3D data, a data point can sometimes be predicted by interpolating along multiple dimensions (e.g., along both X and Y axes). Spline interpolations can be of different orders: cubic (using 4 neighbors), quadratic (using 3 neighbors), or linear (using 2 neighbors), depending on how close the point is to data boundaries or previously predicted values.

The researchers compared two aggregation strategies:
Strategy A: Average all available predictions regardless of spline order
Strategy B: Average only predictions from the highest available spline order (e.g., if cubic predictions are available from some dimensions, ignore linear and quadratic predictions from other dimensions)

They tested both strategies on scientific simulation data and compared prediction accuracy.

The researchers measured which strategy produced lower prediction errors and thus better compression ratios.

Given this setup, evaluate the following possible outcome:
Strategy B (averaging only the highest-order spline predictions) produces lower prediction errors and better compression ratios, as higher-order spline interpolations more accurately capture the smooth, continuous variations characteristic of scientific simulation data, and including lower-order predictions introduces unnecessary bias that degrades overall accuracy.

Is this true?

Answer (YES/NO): YES